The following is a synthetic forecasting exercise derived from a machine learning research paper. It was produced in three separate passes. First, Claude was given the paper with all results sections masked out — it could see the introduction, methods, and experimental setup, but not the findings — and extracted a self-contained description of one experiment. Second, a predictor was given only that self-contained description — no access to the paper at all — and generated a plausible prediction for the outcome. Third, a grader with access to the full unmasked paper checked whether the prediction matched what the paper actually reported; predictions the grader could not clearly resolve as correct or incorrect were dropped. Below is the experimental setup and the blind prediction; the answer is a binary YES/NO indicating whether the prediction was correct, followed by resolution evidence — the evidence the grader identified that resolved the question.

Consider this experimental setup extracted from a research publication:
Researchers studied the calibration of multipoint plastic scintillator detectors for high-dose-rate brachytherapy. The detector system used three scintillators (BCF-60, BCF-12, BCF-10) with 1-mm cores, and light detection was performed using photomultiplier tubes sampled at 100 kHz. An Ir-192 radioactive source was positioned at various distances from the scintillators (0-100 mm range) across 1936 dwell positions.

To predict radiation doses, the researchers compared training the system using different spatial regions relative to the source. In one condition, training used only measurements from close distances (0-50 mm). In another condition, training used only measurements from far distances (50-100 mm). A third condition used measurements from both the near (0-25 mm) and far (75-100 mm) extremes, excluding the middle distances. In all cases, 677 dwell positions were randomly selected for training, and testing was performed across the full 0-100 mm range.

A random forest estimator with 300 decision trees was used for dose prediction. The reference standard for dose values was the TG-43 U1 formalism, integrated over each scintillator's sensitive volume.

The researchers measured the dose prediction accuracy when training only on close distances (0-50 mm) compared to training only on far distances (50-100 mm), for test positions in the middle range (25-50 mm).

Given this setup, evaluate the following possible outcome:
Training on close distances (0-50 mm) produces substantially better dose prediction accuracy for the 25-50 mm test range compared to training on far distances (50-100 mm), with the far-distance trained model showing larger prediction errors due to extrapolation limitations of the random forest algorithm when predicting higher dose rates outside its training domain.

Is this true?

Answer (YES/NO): YES